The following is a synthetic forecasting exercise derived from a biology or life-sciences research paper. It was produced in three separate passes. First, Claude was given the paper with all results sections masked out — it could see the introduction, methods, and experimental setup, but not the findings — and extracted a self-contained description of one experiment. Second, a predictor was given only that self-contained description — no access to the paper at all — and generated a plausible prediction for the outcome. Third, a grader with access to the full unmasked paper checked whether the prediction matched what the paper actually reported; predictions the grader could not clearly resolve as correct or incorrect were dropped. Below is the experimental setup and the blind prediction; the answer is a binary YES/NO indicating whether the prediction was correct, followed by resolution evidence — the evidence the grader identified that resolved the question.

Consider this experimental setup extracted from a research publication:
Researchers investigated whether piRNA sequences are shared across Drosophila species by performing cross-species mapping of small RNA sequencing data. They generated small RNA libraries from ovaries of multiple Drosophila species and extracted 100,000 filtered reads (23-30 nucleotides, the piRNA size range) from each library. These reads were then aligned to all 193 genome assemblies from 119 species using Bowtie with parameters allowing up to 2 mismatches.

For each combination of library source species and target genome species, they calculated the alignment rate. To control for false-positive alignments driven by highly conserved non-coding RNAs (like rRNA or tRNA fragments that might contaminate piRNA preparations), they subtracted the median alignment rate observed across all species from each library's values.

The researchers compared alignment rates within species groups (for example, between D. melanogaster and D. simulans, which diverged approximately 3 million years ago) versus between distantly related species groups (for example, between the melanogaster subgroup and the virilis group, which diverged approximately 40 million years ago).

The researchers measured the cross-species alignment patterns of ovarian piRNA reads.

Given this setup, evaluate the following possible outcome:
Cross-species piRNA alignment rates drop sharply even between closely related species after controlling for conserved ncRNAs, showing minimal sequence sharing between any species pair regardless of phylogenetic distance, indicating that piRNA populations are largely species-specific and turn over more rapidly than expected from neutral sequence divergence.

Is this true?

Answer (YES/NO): NO